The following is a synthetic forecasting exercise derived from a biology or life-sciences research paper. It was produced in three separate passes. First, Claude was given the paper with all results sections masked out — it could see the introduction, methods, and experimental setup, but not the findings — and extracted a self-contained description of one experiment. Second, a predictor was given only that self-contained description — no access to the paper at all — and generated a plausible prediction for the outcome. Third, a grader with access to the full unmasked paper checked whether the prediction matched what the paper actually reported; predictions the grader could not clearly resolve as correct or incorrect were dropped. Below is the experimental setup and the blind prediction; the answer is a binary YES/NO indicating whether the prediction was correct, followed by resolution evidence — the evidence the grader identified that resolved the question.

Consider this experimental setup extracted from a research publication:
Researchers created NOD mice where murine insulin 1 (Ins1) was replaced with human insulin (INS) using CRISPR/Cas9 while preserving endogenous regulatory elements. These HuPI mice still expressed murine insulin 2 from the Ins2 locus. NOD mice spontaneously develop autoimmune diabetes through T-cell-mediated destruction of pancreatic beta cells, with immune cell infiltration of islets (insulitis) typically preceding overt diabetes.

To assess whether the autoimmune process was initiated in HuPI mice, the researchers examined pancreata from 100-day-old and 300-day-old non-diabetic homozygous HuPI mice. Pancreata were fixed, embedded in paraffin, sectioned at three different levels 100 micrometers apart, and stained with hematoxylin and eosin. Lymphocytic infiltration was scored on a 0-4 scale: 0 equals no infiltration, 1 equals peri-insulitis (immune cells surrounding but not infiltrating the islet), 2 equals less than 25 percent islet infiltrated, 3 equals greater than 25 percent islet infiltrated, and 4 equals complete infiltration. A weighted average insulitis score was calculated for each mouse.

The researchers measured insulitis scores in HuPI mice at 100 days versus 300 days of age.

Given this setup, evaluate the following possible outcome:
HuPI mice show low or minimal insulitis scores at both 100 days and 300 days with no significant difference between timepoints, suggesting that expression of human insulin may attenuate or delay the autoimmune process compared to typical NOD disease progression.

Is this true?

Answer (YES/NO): NO